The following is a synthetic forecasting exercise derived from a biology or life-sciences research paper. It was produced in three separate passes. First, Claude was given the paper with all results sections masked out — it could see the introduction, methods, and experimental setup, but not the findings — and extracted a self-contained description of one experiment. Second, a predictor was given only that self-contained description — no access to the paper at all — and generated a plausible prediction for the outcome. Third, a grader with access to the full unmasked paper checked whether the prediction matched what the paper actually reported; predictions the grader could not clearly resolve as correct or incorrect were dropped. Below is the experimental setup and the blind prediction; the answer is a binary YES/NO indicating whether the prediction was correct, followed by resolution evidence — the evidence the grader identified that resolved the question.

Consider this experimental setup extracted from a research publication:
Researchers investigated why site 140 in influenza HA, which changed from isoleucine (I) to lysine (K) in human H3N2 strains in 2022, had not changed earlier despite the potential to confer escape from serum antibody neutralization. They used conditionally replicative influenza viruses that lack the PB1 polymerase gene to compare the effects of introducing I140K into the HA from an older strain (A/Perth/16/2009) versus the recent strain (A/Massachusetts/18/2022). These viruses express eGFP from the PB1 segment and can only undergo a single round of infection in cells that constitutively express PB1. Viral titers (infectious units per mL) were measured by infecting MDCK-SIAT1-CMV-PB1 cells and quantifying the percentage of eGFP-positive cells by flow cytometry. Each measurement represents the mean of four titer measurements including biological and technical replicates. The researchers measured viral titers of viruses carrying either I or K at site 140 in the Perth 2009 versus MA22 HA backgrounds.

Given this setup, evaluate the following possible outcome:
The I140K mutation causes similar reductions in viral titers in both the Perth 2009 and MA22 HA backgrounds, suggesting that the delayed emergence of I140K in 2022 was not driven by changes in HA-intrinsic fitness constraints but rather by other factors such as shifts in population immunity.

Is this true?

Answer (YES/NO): NO